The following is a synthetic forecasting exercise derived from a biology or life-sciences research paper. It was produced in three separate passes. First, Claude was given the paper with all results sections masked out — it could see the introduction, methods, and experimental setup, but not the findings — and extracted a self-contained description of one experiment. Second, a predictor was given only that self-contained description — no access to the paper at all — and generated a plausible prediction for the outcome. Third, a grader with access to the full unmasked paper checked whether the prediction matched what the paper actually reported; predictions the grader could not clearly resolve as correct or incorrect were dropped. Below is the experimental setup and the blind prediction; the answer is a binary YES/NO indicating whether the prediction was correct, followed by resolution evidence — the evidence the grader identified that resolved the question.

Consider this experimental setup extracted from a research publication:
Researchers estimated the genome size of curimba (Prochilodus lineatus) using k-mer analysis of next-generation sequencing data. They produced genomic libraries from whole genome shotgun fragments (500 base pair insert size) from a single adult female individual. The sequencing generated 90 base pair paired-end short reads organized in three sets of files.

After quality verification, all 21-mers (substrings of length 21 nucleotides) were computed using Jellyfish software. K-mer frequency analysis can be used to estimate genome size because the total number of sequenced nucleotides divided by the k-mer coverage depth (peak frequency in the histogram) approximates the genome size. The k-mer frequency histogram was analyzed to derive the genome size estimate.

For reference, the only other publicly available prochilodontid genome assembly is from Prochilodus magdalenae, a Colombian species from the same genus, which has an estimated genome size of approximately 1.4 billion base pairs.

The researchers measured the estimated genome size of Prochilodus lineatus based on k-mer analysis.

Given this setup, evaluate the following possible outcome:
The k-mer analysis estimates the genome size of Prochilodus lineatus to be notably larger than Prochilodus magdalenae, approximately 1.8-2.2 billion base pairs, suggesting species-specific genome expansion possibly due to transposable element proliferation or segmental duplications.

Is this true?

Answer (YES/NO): NO